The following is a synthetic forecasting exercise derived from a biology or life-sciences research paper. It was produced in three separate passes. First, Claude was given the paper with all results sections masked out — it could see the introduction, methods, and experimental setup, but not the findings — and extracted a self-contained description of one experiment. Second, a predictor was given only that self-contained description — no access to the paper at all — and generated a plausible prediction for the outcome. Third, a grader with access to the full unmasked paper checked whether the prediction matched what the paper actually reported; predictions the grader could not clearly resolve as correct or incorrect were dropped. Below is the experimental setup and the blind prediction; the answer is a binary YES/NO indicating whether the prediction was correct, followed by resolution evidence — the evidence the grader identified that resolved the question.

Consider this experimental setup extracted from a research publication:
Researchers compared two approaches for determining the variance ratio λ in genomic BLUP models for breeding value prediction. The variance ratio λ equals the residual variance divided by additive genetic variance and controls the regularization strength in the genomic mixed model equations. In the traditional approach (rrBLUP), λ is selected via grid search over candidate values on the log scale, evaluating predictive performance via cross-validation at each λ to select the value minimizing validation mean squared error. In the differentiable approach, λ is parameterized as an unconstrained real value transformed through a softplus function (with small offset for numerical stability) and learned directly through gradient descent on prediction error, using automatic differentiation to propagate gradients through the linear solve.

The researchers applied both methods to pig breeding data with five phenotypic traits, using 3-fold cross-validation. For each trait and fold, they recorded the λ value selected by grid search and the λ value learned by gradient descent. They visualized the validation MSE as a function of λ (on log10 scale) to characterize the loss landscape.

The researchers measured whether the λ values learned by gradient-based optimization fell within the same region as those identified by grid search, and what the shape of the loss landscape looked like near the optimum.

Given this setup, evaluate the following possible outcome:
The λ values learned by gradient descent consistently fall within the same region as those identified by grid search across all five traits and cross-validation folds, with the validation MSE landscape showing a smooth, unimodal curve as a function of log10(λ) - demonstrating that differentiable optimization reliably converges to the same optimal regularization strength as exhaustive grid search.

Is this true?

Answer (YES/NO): NO